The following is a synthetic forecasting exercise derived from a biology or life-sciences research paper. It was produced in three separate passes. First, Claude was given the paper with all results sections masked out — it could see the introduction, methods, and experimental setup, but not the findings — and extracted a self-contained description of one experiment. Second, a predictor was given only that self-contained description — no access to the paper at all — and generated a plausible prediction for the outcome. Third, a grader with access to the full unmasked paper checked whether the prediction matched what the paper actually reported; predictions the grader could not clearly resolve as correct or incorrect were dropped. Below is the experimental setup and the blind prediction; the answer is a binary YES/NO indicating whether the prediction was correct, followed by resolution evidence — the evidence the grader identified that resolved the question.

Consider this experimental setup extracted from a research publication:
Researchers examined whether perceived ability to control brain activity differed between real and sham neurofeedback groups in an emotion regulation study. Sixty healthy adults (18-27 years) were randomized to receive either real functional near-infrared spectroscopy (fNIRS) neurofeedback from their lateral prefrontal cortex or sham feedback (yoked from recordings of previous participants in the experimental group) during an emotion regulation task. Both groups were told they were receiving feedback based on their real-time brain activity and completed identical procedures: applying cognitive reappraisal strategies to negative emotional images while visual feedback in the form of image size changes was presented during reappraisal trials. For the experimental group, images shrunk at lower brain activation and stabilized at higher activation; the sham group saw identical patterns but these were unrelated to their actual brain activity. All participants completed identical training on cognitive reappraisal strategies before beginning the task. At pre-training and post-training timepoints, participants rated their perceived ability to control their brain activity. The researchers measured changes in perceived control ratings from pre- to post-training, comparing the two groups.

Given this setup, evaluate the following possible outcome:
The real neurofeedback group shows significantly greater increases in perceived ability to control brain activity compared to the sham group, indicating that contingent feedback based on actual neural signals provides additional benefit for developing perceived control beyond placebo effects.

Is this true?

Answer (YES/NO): NO